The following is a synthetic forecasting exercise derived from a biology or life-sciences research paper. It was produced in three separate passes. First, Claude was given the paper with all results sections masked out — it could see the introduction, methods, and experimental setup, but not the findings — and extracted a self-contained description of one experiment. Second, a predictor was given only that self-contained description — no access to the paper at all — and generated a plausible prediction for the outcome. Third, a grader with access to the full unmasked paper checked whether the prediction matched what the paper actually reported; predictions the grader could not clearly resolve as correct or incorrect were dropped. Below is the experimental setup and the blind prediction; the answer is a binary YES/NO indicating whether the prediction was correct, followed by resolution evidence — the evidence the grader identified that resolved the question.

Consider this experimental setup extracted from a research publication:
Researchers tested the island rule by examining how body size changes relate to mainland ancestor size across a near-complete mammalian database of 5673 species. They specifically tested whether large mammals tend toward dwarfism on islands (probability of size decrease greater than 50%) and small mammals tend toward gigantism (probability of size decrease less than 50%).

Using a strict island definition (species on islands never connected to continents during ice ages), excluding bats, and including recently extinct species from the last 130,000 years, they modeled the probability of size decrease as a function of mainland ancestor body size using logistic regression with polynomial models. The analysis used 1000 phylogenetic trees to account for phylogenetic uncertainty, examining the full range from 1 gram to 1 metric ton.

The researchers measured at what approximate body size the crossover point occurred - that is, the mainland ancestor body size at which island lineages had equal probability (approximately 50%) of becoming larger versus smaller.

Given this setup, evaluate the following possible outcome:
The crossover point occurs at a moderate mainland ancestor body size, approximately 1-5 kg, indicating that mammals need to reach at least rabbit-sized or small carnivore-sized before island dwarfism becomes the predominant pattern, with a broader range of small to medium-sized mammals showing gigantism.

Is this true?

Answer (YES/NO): NO